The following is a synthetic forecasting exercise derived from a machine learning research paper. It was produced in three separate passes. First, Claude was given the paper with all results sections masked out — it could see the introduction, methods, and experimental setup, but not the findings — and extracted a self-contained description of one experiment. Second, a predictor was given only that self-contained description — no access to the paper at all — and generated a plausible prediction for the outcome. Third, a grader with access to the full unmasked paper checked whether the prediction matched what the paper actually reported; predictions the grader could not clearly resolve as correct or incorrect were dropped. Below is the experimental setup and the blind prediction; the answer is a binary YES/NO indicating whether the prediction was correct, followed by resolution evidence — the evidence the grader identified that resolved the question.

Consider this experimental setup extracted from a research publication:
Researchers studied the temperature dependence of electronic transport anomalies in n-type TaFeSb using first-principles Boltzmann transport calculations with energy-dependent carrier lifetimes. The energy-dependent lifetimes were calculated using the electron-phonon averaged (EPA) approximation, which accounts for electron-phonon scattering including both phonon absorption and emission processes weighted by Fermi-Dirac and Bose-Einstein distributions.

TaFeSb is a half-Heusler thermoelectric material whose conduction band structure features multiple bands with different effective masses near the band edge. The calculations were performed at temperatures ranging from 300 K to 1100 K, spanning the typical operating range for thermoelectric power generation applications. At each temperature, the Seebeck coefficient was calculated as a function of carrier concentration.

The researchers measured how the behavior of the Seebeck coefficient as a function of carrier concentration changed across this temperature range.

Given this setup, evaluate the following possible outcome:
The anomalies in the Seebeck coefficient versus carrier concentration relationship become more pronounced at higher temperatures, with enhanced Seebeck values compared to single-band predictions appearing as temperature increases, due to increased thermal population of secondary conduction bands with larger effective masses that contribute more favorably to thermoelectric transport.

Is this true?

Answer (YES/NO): NO